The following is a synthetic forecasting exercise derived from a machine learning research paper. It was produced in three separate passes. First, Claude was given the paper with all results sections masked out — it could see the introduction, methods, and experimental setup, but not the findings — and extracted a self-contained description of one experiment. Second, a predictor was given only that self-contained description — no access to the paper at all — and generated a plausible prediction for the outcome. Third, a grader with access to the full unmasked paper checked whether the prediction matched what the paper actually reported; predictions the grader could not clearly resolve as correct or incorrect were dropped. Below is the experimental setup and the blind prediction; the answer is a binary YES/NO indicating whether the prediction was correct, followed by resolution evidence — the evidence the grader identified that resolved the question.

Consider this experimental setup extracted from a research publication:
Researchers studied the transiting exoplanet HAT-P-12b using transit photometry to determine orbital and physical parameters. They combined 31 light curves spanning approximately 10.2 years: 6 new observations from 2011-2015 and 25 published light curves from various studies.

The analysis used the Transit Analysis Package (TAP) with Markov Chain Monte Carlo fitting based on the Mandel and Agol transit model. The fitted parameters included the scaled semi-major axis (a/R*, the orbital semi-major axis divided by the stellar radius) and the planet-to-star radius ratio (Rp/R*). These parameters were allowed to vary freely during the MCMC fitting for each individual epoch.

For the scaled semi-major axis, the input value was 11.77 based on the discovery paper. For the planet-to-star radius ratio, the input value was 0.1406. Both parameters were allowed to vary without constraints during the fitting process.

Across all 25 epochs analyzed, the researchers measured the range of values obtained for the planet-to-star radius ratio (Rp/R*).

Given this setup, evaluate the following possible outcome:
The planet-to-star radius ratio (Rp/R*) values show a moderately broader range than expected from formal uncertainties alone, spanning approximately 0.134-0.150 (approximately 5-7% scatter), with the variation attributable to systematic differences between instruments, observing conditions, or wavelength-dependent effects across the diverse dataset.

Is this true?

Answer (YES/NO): NO